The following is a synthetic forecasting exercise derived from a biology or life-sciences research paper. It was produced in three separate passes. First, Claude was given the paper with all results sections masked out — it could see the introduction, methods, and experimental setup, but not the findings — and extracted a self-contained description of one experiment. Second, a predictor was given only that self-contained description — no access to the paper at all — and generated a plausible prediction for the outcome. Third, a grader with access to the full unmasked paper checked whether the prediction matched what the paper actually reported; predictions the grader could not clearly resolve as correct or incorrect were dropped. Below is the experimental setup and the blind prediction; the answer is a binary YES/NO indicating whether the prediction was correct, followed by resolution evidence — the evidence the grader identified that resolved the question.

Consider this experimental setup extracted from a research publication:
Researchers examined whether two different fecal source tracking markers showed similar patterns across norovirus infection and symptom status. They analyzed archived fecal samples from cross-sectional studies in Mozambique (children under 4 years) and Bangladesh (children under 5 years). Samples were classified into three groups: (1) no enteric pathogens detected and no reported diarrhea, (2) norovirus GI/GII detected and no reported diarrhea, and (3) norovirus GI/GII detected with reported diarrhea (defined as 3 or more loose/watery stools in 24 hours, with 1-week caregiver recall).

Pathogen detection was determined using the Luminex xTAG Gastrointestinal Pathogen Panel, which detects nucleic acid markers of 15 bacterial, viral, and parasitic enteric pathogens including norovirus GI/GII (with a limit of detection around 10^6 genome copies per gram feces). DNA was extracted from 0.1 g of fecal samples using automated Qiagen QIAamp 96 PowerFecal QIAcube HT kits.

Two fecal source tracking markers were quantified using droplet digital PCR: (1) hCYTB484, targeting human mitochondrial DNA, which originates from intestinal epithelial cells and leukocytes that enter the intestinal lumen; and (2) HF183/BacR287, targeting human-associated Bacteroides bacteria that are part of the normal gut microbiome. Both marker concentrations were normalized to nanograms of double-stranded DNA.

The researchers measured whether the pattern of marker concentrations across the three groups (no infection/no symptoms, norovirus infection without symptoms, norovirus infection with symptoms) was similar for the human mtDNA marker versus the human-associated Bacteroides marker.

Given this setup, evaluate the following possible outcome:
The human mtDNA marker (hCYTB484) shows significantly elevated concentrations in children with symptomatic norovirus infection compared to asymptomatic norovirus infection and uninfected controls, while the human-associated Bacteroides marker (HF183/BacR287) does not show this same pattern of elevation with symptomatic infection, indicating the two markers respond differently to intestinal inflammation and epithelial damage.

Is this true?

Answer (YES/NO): YES